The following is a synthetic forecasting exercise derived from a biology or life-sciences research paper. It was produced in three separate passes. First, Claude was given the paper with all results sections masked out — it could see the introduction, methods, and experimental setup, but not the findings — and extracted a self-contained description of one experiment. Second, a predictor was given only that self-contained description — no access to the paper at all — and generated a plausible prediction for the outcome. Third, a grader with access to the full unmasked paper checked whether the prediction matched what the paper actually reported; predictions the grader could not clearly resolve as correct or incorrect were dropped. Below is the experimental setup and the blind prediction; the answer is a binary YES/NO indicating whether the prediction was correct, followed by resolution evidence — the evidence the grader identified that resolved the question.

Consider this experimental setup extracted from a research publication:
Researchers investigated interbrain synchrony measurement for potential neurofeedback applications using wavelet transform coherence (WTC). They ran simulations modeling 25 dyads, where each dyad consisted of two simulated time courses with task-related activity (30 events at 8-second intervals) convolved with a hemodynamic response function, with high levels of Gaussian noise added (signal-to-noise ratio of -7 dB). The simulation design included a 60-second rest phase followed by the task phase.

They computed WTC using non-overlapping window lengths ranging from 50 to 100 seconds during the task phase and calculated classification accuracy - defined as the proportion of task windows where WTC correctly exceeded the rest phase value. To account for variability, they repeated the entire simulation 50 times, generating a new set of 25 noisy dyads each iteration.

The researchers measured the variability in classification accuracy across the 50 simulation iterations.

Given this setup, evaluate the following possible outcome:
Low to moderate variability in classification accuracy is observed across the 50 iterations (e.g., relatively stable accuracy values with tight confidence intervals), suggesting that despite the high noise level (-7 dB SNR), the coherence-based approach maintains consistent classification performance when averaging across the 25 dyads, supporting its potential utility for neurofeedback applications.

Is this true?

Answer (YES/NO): NO